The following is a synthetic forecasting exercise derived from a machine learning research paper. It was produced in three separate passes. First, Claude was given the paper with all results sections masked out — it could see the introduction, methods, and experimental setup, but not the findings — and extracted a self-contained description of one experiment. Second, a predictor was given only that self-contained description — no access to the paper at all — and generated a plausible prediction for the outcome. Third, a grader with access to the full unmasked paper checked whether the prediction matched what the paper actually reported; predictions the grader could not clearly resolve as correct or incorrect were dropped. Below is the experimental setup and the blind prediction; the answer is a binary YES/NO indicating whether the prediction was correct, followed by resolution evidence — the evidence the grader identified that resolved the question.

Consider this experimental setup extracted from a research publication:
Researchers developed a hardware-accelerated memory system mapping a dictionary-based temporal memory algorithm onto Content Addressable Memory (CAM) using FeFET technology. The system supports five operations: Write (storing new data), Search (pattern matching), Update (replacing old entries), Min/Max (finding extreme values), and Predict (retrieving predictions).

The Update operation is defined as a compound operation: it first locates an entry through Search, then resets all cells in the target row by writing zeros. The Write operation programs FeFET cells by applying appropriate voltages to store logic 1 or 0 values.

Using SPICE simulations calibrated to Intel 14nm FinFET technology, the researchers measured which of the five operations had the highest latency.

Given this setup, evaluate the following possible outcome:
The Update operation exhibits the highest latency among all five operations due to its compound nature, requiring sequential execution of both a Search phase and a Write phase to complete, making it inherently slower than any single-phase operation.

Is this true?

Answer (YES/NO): YES